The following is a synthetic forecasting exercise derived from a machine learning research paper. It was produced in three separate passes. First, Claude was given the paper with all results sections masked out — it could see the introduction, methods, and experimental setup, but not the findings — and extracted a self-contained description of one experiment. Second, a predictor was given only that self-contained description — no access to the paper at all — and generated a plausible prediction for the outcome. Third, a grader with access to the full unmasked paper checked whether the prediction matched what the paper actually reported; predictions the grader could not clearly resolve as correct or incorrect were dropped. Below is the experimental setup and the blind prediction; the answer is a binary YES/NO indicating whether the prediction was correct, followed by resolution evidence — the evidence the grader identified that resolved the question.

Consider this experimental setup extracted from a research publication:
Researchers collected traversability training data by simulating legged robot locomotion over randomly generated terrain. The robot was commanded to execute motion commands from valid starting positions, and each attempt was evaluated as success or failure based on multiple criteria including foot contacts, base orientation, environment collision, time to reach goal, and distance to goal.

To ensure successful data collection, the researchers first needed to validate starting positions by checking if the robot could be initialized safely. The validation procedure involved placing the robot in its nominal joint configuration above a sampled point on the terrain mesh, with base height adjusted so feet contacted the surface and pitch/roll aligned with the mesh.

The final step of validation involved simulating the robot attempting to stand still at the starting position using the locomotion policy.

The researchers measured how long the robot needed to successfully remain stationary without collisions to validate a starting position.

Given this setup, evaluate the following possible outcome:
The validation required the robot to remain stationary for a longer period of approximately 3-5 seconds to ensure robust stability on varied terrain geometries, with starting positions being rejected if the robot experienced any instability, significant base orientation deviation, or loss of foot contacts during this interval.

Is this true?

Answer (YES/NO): NO